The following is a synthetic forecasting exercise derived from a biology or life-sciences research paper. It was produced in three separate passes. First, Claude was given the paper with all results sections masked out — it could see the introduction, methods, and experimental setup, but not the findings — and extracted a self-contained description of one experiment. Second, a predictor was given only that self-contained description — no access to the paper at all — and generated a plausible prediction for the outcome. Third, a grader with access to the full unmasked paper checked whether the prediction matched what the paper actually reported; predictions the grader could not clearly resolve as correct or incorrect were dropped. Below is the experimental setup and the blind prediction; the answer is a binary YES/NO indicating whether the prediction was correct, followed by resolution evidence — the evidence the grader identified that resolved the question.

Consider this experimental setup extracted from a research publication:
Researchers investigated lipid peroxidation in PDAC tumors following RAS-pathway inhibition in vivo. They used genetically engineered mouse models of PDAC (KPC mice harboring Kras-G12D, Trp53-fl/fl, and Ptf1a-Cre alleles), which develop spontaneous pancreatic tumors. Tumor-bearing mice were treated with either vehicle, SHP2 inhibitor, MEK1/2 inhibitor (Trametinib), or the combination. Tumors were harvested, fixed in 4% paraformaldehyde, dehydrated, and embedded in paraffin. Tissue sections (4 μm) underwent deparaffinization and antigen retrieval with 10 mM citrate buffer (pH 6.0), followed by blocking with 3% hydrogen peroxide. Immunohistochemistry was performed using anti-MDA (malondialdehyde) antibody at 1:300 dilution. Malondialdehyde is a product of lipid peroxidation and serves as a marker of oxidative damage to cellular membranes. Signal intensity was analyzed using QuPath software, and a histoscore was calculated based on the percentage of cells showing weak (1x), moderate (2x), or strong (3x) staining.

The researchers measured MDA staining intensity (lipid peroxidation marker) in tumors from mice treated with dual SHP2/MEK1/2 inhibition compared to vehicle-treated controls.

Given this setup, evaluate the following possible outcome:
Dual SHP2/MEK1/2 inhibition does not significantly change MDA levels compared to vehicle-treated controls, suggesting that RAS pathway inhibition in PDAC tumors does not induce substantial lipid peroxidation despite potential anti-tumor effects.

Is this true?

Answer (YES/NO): NO